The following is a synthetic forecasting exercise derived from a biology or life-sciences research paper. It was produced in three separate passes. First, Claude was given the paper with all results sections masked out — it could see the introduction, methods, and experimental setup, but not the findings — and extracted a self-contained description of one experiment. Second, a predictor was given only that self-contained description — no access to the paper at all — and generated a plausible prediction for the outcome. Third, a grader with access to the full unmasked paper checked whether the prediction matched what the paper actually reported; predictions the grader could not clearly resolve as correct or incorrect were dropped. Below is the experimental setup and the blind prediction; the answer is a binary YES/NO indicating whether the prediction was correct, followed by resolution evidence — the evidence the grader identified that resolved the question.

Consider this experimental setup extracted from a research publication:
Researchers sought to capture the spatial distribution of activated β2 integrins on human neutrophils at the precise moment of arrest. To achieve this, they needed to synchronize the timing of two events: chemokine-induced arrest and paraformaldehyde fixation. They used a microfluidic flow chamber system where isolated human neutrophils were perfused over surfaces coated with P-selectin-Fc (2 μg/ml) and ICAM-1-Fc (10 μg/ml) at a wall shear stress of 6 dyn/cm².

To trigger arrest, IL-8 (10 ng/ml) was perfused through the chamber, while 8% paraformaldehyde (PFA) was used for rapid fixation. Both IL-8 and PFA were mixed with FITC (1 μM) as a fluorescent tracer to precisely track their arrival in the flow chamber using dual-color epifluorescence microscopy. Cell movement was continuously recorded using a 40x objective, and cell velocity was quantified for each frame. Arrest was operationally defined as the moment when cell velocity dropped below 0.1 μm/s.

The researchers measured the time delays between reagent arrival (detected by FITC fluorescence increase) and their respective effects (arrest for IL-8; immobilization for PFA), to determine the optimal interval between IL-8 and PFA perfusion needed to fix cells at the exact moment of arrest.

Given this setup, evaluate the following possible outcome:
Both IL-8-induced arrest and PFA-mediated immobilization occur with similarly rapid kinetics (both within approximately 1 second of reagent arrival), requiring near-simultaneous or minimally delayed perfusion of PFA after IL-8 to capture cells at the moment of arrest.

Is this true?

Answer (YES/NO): NO